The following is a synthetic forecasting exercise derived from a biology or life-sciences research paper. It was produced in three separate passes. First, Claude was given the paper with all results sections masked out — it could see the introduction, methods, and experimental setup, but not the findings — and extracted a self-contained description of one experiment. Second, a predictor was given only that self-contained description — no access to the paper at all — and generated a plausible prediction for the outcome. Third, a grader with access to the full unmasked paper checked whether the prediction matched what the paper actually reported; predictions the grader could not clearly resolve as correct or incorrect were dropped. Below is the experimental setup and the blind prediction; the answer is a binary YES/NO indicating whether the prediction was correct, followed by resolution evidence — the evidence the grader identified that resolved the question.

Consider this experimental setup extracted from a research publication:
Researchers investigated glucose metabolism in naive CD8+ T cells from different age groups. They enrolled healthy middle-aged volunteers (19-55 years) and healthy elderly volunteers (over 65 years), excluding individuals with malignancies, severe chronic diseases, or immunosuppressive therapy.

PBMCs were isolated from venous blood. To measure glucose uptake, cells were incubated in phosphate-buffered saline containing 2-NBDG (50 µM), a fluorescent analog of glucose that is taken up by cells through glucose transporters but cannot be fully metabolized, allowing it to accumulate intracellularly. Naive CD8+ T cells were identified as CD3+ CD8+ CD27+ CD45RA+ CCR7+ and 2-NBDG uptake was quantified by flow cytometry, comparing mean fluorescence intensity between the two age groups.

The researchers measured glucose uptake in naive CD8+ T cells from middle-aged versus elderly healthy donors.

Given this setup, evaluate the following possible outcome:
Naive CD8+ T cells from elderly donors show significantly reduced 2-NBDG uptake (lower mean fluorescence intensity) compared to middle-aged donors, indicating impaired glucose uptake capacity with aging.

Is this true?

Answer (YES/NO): NO